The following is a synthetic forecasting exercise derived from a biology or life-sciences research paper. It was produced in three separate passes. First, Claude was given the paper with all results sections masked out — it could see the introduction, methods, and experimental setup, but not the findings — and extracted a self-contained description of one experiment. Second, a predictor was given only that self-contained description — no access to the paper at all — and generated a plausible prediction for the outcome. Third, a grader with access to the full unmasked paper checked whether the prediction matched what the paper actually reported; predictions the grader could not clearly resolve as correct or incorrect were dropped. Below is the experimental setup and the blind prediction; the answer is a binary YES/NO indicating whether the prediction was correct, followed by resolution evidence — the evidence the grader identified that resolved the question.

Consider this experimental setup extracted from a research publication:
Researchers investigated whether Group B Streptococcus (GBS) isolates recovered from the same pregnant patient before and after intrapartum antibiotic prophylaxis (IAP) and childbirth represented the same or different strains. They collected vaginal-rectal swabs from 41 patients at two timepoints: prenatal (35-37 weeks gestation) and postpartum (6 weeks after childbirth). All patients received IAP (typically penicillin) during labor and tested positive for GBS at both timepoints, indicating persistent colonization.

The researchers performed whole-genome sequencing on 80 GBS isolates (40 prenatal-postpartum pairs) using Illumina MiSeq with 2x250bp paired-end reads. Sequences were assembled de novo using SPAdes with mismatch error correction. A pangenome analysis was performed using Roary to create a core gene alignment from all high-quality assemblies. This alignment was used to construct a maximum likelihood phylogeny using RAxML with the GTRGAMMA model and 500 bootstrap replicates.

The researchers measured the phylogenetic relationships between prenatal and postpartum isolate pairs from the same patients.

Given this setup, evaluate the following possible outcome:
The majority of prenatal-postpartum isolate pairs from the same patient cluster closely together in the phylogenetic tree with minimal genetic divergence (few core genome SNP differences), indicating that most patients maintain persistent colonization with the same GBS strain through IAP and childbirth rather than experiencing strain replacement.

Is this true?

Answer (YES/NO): YES